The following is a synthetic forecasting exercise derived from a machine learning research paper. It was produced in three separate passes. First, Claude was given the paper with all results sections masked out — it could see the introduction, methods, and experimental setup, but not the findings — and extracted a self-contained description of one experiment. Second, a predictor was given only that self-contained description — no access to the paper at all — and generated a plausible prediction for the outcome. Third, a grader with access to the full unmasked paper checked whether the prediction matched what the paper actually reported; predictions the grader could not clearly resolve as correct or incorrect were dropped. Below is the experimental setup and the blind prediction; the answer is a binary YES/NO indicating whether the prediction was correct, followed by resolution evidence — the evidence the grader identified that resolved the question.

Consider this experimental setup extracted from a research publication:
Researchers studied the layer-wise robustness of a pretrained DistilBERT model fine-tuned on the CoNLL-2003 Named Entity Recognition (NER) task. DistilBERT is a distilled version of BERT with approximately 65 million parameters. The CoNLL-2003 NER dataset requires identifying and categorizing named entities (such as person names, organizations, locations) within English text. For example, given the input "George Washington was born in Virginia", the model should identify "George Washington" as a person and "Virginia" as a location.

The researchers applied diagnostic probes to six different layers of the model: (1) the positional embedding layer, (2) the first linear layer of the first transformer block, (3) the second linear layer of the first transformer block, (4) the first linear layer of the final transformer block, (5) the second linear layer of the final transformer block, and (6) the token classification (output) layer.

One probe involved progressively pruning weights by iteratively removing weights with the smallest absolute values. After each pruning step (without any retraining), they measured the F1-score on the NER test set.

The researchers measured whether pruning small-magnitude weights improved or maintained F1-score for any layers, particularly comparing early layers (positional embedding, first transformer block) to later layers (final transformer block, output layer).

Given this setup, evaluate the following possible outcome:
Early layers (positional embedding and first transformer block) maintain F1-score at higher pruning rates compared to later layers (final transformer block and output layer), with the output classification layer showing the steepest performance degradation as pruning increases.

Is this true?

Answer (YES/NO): NO